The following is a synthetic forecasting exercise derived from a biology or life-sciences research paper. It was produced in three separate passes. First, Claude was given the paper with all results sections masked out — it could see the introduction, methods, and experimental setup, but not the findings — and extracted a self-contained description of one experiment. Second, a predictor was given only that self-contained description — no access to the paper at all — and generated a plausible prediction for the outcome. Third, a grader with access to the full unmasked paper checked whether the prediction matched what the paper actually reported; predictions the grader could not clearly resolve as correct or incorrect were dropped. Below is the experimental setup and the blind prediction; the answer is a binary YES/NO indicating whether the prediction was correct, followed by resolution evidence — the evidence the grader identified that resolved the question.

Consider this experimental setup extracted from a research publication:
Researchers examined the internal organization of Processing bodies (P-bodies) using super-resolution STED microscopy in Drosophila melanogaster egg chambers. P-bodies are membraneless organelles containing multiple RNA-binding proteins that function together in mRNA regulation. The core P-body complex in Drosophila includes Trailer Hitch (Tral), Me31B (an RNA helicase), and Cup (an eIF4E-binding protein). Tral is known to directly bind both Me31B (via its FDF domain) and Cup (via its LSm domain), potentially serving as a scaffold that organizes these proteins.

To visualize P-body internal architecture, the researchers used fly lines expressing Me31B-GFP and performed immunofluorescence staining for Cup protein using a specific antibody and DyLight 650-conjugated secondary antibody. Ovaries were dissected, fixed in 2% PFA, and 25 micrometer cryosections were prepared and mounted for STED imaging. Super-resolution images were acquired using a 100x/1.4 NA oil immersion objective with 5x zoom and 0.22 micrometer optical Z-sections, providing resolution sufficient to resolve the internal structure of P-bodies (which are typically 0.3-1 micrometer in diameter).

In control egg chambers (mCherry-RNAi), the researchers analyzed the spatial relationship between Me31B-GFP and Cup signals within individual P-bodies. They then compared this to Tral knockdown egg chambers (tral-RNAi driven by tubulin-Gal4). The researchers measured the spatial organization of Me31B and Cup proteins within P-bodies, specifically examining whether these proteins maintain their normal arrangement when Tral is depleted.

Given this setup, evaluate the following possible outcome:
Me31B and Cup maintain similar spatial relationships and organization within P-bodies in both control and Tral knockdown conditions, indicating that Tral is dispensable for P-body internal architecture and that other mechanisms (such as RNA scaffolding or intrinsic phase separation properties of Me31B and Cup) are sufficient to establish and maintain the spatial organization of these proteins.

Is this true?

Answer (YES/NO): NO